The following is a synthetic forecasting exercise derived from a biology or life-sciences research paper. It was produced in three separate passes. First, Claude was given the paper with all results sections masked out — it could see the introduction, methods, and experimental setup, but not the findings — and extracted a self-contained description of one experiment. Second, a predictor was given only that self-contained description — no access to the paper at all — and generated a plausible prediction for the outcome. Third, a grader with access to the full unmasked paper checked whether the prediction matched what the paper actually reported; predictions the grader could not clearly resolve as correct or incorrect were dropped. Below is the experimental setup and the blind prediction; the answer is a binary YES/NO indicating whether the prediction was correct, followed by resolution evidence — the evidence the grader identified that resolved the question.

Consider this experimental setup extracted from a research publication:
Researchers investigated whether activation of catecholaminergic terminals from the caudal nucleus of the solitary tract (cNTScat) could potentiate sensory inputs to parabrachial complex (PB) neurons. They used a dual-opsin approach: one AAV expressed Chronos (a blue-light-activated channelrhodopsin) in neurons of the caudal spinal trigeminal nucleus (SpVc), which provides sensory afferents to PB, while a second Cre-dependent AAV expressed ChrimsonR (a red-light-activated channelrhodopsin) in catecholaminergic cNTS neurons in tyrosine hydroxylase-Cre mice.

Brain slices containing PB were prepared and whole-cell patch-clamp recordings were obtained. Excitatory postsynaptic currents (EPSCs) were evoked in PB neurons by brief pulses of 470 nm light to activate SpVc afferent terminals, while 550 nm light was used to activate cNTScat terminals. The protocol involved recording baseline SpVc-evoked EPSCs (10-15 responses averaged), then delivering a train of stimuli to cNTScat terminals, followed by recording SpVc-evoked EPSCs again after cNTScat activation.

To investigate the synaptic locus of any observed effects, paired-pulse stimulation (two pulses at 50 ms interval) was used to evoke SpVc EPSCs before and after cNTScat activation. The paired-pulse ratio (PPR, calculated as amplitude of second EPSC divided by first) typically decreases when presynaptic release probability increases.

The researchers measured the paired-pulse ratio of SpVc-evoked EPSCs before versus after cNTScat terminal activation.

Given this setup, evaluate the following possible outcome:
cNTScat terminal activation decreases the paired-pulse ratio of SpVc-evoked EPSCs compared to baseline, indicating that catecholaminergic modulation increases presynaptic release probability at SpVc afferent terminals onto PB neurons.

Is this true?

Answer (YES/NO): YES